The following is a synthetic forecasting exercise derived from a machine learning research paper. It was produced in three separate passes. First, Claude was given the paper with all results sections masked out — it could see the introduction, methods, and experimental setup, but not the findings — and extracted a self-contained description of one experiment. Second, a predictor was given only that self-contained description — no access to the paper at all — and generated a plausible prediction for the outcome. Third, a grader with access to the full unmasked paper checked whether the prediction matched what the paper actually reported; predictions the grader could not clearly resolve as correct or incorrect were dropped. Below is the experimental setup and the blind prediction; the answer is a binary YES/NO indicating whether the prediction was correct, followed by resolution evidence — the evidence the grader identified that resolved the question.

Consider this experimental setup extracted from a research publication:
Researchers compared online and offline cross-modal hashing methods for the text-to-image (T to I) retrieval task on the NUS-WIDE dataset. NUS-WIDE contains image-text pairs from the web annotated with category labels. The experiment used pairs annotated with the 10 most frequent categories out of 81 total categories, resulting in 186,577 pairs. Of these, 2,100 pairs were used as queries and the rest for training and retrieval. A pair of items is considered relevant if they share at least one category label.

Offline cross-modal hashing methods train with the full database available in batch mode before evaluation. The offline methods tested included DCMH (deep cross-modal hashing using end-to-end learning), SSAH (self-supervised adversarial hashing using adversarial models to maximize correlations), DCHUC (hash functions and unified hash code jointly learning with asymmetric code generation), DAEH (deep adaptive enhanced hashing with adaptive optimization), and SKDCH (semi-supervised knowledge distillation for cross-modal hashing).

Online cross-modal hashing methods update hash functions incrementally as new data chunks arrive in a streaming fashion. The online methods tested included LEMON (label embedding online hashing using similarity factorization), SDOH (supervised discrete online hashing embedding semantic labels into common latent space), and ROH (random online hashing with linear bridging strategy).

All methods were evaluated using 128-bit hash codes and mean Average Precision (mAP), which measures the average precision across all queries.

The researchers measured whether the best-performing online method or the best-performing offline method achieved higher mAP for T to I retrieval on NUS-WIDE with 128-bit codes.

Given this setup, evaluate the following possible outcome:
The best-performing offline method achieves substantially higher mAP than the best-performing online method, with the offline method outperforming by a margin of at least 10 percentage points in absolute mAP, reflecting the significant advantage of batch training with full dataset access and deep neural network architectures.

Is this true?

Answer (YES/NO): NO